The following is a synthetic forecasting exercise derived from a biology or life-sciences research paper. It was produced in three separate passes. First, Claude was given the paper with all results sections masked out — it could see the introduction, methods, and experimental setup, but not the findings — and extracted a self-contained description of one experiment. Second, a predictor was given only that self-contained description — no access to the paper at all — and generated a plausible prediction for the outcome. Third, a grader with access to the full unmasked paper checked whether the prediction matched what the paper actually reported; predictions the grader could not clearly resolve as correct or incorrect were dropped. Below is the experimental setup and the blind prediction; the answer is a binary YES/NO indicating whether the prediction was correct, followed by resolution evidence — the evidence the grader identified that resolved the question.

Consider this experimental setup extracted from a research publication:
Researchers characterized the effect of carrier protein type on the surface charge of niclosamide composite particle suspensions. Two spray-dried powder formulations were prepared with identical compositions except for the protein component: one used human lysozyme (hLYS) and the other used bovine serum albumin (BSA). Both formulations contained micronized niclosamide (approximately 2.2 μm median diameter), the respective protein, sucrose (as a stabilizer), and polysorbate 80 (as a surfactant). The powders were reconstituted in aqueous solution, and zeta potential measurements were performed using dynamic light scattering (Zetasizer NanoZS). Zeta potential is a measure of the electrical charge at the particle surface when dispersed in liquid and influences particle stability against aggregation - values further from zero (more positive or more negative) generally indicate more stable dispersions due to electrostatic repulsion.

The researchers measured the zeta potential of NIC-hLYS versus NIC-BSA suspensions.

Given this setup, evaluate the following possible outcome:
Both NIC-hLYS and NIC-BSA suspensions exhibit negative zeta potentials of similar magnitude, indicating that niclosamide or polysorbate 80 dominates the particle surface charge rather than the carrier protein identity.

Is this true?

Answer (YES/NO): NO